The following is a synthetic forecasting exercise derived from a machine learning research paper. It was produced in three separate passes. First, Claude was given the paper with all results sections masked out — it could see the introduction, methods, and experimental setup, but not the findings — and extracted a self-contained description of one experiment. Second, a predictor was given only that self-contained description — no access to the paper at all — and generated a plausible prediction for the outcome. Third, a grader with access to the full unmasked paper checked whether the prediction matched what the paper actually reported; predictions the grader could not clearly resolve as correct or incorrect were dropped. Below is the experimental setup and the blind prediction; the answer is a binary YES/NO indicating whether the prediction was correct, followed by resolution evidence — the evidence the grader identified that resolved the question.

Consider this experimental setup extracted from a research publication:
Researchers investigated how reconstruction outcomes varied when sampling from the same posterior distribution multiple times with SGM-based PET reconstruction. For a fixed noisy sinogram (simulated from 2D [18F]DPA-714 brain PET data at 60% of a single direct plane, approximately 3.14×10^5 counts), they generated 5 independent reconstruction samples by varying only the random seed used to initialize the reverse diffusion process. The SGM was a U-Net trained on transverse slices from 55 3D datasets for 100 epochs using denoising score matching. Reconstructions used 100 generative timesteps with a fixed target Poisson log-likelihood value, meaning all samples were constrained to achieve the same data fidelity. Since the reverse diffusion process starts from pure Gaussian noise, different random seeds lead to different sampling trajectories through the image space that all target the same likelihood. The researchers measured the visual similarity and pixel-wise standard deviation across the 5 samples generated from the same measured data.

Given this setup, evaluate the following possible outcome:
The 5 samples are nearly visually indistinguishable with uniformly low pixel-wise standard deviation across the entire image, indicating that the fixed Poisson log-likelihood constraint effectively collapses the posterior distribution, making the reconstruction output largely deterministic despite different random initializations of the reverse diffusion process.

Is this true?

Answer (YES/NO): NO